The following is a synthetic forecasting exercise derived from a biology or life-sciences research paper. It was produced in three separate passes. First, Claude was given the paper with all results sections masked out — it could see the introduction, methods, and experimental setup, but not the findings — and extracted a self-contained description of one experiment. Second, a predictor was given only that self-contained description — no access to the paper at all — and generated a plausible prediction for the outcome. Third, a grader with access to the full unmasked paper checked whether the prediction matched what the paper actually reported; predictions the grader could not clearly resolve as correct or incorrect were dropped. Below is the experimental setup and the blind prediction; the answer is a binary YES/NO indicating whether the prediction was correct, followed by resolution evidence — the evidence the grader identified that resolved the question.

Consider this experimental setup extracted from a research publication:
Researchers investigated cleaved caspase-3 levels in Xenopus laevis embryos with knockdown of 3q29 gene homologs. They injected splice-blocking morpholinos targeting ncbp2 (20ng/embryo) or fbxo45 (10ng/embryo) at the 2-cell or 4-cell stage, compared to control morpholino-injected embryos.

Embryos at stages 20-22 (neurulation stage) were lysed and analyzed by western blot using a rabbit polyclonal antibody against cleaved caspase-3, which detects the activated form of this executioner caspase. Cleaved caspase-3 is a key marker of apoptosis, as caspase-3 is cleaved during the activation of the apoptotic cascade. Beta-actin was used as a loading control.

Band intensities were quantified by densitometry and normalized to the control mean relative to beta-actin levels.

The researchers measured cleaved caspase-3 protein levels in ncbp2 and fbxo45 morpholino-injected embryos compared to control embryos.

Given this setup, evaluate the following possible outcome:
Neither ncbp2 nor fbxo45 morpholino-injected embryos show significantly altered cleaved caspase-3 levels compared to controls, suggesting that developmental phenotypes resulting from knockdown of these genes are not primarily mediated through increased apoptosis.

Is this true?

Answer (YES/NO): NO